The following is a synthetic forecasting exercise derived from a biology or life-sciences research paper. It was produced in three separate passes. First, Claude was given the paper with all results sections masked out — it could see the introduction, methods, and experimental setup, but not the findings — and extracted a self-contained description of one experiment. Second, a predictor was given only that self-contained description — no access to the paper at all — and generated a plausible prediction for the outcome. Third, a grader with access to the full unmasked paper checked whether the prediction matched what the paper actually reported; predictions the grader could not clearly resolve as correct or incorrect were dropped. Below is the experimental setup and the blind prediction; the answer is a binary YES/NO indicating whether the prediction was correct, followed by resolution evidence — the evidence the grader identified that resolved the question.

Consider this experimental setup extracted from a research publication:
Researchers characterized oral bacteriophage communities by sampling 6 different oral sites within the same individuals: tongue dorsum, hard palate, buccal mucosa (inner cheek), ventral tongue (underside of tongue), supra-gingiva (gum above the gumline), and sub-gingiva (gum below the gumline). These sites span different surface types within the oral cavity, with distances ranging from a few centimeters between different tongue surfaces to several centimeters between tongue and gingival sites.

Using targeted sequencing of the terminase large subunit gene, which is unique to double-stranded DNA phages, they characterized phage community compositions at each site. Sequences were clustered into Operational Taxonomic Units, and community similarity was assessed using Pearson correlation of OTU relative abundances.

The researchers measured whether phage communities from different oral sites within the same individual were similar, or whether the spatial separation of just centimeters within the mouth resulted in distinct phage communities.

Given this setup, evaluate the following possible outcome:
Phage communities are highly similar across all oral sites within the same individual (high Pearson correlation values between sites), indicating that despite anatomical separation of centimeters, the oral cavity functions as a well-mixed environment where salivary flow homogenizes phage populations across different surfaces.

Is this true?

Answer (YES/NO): NO